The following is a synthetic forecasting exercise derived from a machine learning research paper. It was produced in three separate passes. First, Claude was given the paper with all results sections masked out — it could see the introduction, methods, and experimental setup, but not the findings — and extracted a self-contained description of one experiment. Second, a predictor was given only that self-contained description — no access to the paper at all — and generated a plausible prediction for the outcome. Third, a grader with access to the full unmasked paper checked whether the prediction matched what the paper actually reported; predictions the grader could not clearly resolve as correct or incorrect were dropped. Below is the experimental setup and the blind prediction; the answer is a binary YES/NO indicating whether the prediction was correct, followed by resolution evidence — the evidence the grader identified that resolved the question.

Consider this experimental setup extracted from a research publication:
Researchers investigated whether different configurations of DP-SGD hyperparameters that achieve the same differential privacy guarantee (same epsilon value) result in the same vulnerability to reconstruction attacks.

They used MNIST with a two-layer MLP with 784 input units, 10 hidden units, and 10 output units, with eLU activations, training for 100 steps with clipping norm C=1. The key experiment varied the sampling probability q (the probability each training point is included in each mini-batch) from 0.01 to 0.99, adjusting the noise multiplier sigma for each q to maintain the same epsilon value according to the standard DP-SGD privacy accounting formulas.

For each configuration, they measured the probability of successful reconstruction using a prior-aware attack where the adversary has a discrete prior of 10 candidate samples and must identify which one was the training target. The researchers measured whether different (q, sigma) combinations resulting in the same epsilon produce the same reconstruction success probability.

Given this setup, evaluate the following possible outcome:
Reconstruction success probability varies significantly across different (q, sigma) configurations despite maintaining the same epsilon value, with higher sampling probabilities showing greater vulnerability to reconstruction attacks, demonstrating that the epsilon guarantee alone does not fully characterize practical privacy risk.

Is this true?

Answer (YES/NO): YES